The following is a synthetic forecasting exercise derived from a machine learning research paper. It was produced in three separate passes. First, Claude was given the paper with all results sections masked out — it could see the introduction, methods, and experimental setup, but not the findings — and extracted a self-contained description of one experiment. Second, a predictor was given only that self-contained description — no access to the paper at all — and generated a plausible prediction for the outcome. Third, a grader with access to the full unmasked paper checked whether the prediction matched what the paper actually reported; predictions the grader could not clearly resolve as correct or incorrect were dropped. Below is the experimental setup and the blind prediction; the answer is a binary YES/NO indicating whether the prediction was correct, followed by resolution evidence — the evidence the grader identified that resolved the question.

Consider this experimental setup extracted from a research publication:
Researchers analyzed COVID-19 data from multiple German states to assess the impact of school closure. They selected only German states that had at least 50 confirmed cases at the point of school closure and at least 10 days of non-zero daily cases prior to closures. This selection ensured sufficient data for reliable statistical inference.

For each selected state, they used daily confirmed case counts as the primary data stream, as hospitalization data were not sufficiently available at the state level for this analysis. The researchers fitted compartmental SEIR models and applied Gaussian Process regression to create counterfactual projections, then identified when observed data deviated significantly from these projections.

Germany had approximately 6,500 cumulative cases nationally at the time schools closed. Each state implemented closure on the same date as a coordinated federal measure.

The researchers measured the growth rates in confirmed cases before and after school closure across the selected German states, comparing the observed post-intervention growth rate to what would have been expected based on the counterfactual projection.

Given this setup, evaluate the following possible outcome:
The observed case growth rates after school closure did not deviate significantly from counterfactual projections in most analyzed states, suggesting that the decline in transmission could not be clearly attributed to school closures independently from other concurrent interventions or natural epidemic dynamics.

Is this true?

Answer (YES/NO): NO